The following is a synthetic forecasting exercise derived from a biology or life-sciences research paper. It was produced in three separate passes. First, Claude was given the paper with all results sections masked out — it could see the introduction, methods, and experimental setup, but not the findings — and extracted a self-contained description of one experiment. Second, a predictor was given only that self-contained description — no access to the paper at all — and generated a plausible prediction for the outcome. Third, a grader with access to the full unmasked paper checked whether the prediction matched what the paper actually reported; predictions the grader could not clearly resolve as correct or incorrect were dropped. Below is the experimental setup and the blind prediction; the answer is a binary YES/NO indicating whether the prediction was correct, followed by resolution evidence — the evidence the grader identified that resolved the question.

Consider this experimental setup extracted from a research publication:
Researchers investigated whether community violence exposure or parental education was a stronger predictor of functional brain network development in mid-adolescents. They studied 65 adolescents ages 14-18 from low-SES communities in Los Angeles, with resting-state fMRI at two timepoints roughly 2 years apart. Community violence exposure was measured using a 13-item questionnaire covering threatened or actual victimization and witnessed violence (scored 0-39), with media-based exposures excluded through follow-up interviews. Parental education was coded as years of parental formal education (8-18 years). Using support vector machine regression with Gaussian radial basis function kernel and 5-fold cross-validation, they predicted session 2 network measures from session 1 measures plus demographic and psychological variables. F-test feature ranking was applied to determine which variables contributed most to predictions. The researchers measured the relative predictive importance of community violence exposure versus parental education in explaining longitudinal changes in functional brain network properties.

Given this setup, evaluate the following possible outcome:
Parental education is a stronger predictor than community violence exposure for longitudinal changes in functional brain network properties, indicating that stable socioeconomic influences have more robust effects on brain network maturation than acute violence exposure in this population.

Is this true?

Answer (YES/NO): NO